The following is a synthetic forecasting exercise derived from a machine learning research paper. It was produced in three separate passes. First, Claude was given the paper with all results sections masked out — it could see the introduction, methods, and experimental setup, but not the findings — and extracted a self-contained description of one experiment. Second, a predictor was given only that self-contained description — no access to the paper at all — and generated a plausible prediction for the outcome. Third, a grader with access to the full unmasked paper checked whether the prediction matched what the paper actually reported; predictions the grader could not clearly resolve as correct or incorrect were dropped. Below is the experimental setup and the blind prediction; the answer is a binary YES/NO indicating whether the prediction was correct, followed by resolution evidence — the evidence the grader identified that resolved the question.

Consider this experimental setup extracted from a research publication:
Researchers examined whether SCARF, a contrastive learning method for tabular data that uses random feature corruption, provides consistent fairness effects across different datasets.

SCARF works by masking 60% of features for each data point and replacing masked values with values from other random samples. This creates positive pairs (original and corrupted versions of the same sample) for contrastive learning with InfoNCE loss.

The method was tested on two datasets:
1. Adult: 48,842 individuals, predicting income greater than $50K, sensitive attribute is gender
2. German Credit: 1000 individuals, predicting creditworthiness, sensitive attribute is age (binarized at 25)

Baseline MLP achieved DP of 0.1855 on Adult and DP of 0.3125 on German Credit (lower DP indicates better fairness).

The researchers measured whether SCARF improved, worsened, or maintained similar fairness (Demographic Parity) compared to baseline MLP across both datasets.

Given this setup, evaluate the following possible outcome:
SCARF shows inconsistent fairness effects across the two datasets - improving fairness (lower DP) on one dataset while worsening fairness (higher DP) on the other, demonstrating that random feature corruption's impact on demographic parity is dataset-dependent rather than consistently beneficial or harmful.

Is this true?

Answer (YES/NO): NO